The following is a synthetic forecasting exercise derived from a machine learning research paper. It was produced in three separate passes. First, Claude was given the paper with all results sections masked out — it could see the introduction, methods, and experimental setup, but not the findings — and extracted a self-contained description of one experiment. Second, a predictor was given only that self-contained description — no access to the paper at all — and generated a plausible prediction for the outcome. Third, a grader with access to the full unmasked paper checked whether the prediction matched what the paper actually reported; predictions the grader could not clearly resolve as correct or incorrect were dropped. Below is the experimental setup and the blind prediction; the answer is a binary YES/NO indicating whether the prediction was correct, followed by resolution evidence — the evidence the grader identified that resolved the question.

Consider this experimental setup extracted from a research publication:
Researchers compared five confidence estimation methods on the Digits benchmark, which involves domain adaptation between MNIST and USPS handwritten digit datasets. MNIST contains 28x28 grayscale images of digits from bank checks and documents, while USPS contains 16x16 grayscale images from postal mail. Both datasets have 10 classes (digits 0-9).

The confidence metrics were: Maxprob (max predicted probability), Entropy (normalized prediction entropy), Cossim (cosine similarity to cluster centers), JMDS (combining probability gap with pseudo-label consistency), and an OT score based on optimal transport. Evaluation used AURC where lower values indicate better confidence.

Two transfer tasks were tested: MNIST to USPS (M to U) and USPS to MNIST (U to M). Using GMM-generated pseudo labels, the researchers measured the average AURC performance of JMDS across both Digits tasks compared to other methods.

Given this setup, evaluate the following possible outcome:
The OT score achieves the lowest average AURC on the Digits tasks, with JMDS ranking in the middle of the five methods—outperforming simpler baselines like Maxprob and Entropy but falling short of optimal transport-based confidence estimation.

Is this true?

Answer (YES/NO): NO